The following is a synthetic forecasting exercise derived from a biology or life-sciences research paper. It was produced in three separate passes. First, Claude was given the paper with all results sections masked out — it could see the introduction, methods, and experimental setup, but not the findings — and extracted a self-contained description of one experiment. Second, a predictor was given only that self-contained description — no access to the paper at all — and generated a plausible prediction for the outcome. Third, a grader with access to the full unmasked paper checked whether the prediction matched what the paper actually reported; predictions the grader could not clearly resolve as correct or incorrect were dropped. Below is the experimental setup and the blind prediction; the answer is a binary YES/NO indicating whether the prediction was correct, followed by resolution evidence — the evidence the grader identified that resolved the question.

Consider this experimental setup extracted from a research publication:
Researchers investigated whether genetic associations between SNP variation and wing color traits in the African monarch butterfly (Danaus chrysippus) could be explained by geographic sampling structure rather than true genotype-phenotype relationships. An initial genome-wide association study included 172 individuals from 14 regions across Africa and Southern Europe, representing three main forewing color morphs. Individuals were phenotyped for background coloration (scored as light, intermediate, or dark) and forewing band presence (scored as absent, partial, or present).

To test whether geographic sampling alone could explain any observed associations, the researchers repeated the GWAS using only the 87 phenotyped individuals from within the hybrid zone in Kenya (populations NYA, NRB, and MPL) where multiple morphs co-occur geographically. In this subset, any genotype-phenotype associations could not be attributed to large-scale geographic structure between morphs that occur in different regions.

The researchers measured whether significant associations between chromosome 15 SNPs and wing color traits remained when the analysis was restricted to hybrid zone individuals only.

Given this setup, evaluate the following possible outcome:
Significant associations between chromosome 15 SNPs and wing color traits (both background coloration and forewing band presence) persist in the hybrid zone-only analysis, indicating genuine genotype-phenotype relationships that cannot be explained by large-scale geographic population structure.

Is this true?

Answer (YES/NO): YES